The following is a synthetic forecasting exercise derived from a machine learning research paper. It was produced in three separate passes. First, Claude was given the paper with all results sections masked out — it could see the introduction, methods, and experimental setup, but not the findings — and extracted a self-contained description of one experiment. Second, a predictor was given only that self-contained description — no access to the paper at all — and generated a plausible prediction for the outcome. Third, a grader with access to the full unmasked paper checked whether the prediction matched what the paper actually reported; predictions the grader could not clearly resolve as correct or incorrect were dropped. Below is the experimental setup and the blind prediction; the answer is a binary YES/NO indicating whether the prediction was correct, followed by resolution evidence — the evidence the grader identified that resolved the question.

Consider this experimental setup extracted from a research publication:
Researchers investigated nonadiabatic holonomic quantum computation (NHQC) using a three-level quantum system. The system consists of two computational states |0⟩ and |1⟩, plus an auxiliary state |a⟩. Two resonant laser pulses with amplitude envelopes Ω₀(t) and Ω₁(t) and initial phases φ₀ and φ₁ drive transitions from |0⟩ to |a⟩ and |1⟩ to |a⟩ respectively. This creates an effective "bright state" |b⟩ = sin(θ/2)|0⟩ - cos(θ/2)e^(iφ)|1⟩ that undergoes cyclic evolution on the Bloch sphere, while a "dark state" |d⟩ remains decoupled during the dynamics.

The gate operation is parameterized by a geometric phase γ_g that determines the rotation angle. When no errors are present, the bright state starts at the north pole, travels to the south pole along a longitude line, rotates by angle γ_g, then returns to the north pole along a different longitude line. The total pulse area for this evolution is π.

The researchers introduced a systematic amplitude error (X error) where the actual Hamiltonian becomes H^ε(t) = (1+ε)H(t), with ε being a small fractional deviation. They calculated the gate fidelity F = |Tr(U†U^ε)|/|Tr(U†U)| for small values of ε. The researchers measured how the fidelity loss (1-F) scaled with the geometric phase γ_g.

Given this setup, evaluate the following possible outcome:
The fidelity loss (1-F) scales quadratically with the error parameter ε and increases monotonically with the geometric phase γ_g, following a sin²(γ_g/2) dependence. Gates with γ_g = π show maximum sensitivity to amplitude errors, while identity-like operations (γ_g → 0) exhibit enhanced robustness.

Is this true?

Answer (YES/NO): YES